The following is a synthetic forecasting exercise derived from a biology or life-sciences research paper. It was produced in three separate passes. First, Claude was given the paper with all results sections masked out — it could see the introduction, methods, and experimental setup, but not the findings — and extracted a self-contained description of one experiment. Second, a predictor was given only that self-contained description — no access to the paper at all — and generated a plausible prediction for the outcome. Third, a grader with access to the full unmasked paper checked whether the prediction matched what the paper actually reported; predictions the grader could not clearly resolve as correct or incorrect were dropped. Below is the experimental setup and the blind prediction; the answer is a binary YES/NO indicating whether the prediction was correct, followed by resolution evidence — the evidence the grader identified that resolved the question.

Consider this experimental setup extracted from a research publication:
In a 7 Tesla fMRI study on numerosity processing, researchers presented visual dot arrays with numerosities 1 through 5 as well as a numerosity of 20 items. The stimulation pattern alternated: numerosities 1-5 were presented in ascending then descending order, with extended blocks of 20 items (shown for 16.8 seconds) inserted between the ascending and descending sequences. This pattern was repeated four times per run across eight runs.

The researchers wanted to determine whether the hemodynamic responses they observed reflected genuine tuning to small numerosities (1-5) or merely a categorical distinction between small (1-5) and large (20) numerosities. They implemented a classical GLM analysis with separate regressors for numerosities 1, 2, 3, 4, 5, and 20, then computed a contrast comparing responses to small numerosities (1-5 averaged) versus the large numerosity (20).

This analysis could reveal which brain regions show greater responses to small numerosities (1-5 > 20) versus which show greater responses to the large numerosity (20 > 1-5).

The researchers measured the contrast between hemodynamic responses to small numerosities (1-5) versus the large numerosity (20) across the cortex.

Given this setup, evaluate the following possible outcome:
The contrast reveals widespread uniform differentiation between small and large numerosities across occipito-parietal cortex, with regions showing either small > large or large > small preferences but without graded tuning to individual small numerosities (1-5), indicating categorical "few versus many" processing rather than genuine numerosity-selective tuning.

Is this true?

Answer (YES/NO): NO